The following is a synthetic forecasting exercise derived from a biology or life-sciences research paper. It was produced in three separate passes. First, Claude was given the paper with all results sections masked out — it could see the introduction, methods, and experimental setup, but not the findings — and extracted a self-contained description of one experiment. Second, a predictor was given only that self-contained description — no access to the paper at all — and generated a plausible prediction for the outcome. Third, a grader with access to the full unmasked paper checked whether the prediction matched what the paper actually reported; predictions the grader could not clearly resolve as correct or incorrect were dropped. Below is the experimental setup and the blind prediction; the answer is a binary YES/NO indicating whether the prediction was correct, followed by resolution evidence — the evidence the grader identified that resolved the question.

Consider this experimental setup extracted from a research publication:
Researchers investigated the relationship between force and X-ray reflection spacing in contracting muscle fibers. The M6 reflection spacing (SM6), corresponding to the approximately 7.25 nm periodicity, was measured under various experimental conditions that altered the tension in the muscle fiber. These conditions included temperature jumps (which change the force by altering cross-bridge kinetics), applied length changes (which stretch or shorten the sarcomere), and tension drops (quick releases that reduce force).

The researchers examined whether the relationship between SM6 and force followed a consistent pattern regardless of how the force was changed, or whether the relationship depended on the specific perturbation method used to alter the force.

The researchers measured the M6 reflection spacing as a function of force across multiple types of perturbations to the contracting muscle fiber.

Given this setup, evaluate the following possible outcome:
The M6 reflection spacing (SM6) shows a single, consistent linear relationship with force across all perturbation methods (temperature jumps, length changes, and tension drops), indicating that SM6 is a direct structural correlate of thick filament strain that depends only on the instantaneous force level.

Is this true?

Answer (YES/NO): YES